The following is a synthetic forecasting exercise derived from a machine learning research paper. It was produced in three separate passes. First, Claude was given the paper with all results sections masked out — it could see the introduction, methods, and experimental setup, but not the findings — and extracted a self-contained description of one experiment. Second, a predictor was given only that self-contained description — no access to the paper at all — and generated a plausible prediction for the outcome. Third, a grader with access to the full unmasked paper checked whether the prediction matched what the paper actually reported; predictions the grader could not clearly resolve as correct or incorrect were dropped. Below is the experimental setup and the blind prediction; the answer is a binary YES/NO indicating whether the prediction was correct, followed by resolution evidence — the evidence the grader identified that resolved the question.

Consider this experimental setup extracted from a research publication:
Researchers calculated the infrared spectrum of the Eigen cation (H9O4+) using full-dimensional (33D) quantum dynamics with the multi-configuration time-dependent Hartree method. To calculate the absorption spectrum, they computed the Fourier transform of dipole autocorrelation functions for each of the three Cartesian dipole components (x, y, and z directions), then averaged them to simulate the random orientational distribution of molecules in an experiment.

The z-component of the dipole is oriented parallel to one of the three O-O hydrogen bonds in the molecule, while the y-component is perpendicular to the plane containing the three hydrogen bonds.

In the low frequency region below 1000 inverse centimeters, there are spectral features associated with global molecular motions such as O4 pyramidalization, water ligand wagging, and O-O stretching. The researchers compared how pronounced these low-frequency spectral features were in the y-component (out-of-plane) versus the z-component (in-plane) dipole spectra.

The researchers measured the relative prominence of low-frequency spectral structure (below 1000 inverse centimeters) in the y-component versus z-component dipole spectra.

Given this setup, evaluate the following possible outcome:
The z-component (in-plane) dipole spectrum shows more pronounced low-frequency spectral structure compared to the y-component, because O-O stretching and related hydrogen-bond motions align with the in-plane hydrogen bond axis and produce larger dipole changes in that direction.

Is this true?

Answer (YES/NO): NO